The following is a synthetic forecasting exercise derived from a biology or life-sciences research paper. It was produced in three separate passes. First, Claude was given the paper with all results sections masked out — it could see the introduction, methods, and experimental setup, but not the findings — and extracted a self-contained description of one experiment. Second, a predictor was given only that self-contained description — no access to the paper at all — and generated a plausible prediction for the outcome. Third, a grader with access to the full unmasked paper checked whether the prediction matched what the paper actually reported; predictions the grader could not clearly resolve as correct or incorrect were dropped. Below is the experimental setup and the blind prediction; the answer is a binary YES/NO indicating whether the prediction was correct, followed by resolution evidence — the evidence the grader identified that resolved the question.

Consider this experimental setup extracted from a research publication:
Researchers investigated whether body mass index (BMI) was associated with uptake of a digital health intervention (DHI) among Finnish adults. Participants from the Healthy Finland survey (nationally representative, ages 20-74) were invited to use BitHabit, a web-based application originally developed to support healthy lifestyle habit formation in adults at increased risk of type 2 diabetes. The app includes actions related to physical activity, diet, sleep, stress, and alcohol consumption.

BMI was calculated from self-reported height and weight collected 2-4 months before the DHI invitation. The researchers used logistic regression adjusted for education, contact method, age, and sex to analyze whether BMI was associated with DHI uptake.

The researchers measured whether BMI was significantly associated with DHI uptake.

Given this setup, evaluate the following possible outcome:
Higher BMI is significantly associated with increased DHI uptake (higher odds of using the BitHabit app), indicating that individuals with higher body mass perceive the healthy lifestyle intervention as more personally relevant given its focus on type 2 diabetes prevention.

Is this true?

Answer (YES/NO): NO